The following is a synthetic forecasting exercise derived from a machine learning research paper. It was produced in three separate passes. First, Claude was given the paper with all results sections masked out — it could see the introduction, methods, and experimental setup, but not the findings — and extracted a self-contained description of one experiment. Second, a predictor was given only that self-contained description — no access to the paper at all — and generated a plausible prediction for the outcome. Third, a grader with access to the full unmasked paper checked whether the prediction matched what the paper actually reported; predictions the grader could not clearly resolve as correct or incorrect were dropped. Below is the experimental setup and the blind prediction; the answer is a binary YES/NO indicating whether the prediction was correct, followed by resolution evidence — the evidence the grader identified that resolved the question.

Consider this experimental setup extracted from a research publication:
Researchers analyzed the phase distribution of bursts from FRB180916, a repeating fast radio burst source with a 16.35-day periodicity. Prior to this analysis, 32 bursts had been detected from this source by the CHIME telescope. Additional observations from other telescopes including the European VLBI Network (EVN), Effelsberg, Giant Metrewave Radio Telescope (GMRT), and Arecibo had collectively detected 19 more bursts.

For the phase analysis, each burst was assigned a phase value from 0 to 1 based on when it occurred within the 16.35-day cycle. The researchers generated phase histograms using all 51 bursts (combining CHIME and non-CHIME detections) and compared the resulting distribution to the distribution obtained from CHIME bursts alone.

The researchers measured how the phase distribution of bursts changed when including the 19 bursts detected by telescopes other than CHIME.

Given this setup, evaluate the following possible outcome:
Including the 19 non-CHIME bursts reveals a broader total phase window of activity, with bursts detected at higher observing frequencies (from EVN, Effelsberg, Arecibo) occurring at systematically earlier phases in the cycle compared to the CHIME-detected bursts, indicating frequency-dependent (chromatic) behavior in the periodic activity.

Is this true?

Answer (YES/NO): NO